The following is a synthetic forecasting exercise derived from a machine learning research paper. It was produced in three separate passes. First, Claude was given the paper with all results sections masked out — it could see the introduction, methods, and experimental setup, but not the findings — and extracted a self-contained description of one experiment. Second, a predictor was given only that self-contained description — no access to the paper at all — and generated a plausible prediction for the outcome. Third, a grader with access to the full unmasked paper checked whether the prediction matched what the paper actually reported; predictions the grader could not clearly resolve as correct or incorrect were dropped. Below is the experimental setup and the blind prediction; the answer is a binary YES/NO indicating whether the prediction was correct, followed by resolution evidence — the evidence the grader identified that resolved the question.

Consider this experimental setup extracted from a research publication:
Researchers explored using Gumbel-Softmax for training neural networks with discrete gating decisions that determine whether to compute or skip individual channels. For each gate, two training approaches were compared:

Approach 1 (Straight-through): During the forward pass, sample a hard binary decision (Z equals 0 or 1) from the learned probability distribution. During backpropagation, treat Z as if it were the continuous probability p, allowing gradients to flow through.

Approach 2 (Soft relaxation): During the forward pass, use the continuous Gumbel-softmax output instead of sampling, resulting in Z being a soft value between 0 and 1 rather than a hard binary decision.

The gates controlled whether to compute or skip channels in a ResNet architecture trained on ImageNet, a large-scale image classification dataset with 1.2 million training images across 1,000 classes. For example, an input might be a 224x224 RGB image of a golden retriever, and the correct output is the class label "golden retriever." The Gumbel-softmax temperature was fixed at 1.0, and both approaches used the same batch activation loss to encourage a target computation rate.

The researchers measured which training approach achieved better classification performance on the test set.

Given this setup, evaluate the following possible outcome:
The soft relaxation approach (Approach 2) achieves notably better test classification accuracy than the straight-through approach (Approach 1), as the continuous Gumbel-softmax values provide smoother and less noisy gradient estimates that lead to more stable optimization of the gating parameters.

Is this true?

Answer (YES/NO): NO